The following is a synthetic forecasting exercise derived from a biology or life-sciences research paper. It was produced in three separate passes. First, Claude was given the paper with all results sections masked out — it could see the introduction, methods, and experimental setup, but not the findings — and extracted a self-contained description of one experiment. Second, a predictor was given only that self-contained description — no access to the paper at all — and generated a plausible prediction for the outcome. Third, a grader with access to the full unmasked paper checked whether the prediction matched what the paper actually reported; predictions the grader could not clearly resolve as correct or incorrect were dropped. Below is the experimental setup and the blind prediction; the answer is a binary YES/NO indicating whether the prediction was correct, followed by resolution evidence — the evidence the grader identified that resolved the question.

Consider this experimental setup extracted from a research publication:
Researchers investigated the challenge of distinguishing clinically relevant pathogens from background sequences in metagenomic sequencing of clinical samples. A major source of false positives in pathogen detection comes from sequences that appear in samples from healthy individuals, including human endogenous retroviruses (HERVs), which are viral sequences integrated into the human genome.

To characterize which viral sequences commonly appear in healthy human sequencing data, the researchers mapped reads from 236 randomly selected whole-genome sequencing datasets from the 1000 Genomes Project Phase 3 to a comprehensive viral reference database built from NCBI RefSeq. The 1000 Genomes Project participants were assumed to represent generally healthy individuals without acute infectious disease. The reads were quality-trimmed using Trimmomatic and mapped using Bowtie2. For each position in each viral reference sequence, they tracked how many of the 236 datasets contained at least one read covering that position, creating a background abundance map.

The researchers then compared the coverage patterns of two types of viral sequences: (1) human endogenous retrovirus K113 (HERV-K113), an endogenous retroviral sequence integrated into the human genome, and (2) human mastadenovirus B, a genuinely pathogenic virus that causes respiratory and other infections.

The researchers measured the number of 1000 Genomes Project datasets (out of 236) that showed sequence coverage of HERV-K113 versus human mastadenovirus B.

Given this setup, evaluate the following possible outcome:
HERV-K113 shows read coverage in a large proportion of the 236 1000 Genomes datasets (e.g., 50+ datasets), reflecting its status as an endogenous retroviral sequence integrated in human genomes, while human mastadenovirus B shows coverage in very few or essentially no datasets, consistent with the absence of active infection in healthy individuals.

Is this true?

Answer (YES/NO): YES